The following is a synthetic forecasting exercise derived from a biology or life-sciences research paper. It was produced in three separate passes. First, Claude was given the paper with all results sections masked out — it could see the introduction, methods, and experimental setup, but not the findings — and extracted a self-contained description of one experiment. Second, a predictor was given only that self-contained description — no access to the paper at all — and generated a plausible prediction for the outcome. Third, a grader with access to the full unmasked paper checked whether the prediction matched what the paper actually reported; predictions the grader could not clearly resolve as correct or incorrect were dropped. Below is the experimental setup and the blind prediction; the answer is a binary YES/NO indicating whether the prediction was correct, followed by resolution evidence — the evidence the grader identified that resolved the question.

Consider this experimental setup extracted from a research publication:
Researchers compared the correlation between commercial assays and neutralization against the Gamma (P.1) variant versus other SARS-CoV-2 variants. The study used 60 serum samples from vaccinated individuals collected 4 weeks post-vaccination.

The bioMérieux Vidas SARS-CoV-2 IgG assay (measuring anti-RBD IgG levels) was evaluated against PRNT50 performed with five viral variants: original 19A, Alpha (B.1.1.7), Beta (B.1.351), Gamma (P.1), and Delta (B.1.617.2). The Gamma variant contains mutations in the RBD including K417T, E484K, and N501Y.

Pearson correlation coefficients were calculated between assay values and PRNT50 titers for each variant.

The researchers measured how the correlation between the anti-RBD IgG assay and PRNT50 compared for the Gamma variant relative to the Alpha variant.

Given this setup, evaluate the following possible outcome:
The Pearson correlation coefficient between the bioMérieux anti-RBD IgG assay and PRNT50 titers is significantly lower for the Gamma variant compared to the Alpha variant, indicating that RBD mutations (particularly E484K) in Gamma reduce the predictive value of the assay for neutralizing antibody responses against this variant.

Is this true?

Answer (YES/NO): NO